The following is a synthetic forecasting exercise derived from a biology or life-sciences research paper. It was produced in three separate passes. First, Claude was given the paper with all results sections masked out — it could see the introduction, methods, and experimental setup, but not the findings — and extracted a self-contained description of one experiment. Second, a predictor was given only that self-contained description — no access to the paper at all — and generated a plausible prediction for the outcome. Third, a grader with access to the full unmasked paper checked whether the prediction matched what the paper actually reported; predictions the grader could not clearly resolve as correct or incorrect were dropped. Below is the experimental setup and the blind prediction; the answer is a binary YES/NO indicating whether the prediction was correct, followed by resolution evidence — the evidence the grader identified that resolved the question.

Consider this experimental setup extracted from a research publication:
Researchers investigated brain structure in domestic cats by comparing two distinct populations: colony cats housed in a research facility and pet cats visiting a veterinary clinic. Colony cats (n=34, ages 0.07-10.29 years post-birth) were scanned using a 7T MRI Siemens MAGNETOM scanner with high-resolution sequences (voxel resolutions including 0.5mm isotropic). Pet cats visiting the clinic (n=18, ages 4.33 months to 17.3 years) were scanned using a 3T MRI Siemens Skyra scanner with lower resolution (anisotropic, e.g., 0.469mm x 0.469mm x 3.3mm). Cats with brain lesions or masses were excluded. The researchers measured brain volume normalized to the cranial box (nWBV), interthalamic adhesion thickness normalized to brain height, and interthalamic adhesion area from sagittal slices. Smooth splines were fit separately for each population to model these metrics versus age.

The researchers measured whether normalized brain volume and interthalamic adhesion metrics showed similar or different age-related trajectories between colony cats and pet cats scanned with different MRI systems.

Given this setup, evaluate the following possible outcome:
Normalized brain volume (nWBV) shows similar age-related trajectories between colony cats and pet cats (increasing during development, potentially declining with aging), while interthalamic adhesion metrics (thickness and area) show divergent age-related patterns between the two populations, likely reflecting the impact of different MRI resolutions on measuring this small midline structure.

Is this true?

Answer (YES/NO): NO